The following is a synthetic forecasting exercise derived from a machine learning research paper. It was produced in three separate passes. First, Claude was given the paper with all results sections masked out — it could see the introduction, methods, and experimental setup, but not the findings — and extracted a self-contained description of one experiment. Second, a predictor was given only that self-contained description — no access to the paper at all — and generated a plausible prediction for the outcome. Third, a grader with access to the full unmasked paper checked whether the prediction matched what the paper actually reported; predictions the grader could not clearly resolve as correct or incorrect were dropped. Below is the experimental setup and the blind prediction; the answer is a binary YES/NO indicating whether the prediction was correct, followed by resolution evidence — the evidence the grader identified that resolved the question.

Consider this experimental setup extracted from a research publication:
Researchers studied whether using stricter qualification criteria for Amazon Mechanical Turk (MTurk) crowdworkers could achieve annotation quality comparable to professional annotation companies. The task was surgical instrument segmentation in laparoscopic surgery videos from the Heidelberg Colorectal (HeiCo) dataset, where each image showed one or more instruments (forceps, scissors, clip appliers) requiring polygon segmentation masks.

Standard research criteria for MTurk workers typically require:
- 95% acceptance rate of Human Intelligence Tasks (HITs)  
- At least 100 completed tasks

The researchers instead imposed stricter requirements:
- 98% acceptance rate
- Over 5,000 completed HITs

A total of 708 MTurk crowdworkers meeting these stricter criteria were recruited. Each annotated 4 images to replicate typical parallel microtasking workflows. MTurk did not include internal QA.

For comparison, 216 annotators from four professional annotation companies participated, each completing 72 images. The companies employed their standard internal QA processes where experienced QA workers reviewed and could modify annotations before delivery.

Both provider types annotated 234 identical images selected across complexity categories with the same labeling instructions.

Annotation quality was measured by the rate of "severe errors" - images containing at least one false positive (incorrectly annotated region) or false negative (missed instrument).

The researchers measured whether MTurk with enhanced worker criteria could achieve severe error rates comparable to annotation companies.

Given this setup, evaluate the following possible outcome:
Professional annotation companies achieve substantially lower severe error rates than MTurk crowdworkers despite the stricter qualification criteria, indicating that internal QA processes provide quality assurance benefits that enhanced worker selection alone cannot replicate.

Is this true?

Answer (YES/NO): NO